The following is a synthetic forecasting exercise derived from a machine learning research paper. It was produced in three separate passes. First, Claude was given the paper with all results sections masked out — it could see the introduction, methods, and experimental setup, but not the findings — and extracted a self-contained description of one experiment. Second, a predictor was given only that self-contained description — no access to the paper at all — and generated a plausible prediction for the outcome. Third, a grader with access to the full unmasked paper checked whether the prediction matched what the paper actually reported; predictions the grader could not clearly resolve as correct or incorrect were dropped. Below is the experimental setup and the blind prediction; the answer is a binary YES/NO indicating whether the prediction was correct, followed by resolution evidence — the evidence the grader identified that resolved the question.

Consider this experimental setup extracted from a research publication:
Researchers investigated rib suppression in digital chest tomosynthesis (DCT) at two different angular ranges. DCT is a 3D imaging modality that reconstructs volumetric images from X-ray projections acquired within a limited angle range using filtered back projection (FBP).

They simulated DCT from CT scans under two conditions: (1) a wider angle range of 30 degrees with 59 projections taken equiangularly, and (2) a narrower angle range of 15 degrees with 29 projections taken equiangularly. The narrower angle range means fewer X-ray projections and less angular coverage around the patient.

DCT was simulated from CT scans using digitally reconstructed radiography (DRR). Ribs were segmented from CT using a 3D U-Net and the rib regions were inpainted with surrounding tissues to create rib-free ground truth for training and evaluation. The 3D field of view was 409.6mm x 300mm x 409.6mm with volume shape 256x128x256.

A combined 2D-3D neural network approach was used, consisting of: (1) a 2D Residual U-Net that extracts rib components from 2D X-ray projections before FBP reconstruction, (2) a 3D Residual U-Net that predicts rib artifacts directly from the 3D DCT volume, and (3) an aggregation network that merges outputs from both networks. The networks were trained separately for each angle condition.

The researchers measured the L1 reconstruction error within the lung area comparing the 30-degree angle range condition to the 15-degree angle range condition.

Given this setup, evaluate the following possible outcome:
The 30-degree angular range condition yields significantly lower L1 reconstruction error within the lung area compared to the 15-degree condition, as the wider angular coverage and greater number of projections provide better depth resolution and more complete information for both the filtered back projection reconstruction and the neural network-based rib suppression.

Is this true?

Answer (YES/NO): YES